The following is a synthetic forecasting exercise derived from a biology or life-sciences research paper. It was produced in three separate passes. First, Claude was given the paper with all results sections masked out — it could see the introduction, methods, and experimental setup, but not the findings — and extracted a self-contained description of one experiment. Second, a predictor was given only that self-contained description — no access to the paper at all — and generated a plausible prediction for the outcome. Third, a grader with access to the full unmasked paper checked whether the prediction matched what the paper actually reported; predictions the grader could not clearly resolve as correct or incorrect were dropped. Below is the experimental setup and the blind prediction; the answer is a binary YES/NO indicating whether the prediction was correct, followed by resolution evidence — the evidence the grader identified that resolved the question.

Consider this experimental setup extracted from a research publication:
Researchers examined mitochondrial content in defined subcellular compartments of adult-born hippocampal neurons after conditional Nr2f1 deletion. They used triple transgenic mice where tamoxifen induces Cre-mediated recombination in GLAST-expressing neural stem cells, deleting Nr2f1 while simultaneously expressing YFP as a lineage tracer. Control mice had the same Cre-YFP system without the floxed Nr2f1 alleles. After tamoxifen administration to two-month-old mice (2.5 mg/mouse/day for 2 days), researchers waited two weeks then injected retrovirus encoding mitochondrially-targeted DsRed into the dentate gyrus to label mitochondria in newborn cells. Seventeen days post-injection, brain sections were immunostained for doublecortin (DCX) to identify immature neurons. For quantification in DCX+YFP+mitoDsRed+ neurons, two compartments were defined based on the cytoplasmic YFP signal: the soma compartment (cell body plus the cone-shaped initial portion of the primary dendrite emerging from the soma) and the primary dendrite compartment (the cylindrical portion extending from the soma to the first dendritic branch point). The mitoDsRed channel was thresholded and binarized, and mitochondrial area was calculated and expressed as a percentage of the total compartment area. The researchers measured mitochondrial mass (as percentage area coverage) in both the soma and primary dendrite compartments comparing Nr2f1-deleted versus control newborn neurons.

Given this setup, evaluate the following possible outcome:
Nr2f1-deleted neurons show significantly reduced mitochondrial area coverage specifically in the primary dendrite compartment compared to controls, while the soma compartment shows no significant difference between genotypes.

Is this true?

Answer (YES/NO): NO